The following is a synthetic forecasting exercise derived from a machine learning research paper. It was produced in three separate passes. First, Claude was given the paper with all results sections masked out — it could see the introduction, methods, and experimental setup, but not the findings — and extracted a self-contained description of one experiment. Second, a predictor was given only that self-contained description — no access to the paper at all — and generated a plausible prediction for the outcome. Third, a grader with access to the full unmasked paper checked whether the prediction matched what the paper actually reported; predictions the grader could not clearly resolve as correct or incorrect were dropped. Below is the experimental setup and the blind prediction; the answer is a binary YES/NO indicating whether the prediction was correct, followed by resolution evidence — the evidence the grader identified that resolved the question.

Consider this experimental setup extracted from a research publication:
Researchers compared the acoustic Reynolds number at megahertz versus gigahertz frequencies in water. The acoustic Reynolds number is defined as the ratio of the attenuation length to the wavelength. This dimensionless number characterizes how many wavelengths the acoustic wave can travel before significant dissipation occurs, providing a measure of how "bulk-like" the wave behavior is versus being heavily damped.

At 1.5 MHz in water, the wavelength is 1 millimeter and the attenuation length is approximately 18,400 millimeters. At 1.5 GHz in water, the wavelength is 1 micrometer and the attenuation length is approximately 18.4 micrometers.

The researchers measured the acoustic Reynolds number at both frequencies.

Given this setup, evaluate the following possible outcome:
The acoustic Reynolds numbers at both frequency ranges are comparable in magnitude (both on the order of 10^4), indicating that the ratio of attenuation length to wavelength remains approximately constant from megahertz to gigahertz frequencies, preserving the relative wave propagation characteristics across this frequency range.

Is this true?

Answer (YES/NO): NO